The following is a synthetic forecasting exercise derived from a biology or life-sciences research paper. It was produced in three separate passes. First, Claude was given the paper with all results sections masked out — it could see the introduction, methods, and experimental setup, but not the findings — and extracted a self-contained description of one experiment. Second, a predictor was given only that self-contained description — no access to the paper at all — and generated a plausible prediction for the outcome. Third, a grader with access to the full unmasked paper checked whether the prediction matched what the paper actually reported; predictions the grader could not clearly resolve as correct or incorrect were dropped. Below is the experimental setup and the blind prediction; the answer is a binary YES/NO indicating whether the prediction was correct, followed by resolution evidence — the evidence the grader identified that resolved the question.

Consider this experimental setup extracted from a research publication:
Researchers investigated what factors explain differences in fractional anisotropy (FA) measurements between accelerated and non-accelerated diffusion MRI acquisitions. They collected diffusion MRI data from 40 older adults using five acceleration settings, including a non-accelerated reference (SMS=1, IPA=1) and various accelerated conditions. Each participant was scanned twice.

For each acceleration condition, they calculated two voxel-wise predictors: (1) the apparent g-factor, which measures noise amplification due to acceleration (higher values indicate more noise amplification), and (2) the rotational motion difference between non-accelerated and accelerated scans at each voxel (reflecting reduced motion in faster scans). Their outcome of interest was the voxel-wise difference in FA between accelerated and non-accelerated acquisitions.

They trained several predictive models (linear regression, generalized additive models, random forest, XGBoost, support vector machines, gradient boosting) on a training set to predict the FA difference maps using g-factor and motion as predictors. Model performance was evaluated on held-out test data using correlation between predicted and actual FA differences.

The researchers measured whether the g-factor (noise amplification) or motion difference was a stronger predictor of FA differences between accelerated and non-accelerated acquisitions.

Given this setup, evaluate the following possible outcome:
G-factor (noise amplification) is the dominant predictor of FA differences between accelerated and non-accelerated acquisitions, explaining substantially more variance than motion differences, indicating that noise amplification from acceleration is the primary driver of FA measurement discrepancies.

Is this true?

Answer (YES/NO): NO